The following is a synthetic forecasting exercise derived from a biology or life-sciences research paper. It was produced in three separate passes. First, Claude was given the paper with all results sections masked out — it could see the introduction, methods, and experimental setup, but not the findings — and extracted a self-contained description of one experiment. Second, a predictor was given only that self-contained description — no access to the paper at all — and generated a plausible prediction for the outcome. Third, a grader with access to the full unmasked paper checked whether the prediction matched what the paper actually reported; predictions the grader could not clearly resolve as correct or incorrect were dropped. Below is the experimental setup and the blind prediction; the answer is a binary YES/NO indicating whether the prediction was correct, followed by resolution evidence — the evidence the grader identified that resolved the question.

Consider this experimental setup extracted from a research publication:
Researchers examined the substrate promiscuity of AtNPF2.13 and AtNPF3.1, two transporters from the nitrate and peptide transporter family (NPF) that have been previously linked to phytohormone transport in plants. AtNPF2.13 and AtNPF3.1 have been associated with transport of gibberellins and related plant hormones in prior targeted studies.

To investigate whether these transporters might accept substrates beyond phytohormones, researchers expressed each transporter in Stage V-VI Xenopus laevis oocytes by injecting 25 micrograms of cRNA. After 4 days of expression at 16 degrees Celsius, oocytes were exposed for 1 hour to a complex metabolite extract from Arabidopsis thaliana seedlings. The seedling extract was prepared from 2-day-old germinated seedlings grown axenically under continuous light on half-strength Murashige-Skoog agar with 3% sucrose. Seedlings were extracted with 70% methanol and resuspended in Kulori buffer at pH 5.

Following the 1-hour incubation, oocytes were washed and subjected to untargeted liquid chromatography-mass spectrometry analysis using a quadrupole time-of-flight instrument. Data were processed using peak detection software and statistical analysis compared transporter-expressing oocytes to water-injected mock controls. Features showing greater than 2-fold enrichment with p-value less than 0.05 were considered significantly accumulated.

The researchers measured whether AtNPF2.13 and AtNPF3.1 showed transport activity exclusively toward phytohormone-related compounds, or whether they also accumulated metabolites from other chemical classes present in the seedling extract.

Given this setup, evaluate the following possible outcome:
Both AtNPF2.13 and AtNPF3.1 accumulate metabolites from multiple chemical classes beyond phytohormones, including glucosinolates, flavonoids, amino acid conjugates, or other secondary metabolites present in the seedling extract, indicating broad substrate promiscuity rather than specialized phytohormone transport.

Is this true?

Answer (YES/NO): YES